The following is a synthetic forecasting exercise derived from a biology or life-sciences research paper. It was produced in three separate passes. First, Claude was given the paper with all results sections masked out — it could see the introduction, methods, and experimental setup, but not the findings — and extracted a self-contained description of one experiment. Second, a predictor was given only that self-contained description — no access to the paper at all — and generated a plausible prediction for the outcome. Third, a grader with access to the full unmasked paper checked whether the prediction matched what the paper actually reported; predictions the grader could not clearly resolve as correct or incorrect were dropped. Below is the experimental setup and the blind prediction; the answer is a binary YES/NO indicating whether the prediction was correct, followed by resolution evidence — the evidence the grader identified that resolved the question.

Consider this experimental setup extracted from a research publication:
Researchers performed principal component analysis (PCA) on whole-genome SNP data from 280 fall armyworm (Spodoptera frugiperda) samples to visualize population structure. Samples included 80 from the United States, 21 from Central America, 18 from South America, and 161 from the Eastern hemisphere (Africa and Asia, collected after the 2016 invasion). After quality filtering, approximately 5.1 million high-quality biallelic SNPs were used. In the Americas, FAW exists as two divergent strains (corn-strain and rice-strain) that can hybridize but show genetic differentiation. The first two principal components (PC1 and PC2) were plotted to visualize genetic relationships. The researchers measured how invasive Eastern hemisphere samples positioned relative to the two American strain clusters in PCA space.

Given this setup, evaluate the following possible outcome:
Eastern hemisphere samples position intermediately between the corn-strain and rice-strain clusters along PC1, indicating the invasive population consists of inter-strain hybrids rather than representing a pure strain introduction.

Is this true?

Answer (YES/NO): NO